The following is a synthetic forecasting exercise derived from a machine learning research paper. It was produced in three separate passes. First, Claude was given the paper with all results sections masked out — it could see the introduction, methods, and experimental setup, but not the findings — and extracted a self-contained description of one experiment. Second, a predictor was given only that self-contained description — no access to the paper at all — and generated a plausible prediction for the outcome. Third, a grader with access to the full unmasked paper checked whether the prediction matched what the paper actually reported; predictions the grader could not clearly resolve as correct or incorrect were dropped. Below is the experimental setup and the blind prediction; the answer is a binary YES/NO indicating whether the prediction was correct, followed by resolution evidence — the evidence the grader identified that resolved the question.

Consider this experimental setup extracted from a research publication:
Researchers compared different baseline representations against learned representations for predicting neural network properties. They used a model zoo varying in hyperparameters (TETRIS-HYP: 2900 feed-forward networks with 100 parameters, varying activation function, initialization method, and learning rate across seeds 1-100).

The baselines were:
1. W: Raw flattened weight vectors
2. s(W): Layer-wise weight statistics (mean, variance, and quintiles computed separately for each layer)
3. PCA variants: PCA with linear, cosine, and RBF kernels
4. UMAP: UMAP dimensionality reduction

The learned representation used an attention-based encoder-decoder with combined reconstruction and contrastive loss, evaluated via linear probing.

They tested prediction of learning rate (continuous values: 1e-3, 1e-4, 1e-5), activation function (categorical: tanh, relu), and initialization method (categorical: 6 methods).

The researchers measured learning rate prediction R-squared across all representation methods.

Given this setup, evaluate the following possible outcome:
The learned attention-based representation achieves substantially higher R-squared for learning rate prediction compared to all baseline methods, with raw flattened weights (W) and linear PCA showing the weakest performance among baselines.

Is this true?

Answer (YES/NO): NO